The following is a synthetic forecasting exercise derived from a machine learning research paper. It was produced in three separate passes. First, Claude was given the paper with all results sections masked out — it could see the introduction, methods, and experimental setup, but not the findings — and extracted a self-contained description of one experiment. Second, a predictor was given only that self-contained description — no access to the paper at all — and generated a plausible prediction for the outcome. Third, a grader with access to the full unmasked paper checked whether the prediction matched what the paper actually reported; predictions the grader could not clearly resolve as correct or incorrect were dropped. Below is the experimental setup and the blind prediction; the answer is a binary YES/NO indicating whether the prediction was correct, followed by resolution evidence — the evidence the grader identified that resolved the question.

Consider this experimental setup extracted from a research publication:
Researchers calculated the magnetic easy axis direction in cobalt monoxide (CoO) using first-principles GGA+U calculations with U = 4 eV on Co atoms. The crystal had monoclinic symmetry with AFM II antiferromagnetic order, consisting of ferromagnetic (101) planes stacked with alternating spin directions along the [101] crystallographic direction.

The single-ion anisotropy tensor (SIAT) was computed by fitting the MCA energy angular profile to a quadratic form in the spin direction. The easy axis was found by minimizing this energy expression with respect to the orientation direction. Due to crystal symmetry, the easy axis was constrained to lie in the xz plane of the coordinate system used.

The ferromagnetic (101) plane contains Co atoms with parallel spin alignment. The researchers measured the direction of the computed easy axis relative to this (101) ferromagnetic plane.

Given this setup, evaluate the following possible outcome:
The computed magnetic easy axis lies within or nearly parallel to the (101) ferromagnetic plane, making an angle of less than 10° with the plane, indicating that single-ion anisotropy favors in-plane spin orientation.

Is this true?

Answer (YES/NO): YES